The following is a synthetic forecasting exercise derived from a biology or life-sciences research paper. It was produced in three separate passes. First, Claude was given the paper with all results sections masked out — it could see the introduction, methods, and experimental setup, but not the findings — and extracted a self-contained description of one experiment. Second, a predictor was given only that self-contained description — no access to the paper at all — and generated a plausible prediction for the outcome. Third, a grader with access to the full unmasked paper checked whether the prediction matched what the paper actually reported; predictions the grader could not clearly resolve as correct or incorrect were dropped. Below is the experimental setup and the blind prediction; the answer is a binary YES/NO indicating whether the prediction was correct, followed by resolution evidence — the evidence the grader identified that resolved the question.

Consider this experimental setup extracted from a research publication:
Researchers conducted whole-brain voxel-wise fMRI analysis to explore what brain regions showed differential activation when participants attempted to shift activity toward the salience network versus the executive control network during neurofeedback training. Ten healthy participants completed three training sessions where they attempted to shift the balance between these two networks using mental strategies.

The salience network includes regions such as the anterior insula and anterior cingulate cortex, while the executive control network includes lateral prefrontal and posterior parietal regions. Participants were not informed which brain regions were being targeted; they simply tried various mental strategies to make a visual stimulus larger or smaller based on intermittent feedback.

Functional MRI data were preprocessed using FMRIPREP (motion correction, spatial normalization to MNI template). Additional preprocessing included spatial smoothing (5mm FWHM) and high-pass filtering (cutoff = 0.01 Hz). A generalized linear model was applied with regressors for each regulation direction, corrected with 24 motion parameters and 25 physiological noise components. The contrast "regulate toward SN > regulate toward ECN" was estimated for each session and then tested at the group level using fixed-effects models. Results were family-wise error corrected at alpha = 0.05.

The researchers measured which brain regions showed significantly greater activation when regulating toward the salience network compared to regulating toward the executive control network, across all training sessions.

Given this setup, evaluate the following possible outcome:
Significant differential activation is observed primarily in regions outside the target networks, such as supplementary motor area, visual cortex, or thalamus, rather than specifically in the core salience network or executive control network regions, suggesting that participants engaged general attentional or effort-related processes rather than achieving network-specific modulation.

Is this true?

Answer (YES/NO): NO